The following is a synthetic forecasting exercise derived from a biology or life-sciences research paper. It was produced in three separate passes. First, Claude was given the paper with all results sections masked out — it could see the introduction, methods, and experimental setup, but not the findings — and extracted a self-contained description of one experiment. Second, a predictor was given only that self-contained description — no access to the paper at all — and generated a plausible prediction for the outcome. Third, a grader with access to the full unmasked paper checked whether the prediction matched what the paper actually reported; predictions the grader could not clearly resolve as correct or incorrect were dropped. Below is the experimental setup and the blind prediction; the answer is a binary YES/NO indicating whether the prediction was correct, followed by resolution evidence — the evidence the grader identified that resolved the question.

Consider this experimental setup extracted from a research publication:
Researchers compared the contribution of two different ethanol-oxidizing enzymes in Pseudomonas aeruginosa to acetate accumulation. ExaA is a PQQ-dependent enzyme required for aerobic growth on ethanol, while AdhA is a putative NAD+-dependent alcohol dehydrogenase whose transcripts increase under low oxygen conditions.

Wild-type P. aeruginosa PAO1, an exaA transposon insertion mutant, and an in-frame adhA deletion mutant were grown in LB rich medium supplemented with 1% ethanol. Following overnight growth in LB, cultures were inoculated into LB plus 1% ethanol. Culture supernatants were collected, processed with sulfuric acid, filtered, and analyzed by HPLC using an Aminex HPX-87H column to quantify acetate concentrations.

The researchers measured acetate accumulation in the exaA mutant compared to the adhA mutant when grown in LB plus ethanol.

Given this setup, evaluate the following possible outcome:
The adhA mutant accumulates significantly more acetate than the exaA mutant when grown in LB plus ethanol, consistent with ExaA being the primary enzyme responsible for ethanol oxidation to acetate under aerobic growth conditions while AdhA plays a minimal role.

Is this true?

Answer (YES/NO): NO